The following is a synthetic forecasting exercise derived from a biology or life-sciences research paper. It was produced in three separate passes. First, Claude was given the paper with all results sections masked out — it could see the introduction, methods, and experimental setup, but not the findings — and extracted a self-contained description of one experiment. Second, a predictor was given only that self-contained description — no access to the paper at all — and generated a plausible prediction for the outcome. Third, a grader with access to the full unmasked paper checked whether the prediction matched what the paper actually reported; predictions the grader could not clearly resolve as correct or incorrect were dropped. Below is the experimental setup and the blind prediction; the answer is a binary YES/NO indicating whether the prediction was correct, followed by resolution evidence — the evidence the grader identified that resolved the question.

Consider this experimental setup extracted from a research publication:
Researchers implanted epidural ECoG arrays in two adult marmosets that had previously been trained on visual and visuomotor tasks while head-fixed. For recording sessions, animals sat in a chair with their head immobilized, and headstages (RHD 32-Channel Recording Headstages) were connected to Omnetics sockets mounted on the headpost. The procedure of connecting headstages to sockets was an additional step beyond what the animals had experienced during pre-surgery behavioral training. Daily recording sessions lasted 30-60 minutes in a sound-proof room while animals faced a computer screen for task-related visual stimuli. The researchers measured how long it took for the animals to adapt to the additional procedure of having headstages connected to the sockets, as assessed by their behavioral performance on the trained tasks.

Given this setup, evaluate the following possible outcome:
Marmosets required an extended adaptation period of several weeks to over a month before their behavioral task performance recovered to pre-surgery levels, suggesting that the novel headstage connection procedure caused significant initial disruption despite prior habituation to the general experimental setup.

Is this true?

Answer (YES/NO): NO